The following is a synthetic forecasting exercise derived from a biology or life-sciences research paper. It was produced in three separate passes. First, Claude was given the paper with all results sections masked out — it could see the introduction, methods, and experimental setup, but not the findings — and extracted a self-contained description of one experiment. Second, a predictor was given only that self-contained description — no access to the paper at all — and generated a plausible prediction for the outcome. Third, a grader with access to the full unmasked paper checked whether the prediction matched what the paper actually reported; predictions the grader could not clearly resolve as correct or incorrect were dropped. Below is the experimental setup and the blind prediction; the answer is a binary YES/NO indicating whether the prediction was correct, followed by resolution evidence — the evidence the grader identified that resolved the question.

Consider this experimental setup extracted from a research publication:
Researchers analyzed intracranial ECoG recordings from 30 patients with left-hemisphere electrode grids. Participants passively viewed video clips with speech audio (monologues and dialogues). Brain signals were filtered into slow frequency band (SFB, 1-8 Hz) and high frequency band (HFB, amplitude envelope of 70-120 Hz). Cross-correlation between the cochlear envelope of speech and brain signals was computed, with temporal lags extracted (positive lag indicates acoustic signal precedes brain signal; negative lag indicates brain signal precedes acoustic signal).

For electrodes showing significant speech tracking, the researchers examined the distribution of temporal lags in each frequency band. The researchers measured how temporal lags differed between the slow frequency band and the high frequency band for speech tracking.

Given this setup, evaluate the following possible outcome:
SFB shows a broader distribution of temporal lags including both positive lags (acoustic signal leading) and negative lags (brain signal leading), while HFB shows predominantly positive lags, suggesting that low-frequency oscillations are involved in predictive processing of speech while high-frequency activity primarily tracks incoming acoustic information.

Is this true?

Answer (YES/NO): NO